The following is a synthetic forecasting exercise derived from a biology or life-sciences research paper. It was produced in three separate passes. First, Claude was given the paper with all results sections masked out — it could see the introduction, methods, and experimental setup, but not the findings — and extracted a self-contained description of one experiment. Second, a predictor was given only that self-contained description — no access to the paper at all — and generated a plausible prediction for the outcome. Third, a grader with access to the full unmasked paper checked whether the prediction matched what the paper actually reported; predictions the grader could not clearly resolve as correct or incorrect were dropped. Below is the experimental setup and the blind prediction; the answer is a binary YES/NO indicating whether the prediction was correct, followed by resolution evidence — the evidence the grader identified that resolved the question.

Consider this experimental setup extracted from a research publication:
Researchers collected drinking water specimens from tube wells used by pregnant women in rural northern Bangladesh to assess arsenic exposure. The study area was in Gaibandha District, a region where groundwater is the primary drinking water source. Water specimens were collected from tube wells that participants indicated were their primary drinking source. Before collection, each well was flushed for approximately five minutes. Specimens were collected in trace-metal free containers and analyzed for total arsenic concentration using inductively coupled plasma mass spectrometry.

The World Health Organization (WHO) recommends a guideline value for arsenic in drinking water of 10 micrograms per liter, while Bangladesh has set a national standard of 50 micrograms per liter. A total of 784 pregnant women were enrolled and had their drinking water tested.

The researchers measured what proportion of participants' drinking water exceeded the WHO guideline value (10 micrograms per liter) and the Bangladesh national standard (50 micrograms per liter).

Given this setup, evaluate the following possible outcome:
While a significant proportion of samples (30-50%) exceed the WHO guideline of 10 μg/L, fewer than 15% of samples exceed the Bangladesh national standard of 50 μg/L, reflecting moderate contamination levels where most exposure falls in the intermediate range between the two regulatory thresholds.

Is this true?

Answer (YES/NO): YES